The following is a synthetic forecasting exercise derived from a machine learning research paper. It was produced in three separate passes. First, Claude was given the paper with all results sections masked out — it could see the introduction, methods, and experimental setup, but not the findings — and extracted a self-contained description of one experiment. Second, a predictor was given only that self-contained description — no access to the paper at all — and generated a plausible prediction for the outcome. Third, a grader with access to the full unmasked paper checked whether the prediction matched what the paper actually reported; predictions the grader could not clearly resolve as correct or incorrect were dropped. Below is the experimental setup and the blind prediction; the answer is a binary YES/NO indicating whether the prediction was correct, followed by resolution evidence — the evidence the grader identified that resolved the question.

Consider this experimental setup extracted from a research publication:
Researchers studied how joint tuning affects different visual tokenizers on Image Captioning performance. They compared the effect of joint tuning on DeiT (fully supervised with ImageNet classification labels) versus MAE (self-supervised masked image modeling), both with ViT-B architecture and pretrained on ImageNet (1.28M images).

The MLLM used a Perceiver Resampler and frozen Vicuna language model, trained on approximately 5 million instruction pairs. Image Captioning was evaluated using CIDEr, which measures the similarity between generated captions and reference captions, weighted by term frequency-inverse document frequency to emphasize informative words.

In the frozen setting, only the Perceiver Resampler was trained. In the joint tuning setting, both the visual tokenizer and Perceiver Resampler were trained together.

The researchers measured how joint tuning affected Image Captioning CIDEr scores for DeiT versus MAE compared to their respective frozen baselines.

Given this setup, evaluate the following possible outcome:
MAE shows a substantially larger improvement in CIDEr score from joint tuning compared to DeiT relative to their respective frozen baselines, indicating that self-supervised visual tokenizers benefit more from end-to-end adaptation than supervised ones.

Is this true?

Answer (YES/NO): YES